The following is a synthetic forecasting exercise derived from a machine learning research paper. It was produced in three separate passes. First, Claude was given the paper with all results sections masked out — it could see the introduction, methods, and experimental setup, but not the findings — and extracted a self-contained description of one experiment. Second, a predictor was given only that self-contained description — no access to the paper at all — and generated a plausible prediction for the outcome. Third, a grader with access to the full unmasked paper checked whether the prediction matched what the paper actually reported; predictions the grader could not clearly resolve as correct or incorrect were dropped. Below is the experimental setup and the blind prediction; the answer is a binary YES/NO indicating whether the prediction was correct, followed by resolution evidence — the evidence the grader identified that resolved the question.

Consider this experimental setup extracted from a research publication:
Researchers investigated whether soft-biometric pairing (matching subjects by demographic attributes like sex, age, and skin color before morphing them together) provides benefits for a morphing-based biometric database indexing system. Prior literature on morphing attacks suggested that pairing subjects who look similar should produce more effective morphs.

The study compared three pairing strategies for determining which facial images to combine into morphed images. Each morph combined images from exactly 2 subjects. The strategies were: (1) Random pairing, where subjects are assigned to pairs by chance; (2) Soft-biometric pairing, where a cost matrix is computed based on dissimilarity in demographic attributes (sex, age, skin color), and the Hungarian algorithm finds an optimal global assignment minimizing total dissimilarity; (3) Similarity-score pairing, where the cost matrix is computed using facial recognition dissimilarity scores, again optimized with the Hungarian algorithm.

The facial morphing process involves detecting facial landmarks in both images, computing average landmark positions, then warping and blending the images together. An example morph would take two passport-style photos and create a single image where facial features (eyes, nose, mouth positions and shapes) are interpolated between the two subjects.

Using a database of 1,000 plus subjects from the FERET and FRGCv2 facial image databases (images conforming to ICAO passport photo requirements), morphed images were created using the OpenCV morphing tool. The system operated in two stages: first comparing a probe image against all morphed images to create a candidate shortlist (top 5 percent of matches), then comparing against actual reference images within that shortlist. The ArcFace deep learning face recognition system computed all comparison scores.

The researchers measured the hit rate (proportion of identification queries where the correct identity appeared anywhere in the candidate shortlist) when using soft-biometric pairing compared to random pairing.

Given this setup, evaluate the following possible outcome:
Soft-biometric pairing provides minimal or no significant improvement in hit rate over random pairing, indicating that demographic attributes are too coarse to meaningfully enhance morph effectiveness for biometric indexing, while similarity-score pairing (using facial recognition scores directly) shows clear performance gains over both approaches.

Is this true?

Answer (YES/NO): YES